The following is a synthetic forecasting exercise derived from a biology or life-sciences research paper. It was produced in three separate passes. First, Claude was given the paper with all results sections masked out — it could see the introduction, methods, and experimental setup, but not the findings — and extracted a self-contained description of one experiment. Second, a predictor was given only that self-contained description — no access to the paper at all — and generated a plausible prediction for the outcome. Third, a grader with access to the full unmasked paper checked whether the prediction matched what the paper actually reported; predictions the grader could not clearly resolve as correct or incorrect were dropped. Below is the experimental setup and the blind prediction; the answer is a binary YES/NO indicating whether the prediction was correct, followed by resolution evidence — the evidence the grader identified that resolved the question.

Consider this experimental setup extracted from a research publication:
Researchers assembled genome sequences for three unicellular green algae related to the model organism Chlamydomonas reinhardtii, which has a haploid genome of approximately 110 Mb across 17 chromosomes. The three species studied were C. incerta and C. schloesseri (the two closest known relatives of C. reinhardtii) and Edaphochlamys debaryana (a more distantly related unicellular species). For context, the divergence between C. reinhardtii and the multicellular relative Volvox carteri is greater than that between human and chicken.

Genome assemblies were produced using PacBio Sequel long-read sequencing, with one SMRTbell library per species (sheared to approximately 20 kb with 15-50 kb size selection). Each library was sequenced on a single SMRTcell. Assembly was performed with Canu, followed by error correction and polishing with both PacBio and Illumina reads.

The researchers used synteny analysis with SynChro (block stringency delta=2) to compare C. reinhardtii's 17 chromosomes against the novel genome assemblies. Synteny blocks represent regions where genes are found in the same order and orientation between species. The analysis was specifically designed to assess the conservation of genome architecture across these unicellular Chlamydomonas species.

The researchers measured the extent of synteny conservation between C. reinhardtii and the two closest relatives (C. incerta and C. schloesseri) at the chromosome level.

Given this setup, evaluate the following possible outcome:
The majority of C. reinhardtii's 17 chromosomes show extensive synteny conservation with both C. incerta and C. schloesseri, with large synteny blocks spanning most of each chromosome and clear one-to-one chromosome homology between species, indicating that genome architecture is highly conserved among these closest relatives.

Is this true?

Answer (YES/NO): NO